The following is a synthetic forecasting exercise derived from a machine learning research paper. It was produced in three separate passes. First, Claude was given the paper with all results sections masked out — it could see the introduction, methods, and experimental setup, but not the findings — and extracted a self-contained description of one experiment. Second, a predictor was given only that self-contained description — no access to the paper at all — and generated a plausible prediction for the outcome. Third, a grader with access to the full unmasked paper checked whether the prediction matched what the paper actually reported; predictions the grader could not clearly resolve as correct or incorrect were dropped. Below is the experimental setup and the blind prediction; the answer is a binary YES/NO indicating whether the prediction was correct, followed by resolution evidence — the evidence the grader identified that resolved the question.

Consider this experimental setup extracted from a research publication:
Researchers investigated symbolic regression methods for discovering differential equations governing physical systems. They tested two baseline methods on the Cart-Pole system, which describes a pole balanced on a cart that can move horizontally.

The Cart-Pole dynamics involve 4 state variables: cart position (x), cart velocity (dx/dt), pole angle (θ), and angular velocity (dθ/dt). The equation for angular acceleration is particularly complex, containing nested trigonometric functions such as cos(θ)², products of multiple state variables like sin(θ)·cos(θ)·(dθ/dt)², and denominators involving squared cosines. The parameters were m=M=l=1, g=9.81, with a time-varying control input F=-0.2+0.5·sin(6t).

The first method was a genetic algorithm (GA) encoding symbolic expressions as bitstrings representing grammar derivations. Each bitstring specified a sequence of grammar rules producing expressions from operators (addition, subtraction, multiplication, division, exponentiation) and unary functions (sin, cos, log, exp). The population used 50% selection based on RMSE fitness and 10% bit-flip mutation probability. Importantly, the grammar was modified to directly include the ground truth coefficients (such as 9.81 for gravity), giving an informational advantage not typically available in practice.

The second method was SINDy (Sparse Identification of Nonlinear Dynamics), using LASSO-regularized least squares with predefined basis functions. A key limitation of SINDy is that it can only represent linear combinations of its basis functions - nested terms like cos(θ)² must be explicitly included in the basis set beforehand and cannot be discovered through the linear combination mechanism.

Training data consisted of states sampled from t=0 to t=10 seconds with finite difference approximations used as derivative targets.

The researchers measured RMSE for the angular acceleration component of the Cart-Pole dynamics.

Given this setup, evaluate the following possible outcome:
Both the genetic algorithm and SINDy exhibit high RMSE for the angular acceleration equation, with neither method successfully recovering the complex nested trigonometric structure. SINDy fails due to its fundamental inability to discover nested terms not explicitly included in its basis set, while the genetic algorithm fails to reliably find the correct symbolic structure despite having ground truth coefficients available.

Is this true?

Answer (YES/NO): YES